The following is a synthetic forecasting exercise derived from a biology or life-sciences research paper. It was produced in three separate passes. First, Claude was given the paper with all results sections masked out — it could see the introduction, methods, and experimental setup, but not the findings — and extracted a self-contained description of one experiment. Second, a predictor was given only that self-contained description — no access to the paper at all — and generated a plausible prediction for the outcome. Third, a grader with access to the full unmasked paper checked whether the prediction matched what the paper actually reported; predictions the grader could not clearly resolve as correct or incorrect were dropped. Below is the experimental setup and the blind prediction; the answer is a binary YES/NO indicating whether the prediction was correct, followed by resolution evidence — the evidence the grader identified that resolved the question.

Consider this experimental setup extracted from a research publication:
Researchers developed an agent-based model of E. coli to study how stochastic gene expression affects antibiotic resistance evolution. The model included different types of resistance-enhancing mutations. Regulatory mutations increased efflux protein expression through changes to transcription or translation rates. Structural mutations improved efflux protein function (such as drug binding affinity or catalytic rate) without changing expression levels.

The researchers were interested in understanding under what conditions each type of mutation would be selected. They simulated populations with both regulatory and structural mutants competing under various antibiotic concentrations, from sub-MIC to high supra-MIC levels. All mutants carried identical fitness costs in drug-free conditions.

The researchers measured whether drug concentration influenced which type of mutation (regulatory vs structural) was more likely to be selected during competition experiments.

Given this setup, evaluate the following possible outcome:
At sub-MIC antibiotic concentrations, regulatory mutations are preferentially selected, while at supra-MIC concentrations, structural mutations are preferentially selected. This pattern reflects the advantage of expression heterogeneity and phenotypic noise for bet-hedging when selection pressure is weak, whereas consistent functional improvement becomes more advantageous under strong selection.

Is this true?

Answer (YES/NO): NO